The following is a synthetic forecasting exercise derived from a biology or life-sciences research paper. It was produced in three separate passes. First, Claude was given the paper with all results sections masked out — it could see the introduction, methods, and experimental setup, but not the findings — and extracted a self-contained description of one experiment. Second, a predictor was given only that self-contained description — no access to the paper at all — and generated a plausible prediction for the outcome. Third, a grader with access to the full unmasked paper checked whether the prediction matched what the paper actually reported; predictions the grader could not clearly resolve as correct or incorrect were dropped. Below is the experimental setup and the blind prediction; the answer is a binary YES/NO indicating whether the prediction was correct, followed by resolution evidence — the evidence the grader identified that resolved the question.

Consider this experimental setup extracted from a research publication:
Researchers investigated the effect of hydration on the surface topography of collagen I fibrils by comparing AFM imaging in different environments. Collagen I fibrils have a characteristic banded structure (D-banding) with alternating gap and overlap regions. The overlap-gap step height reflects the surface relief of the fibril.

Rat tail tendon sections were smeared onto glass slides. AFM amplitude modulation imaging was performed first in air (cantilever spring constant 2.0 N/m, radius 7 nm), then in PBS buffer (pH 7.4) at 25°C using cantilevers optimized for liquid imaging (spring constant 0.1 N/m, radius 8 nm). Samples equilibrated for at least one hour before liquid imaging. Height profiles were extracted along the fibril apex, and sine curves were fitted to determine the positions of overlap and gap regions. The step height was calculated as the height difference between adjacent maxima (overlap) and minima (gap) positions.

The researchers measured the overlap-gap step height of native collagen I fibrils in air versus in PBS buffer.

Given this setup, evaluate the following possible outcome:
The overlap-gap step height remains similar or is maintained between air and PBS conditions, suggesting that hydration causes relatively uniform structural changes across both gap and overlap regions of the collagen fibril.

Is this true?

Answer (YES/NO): NO